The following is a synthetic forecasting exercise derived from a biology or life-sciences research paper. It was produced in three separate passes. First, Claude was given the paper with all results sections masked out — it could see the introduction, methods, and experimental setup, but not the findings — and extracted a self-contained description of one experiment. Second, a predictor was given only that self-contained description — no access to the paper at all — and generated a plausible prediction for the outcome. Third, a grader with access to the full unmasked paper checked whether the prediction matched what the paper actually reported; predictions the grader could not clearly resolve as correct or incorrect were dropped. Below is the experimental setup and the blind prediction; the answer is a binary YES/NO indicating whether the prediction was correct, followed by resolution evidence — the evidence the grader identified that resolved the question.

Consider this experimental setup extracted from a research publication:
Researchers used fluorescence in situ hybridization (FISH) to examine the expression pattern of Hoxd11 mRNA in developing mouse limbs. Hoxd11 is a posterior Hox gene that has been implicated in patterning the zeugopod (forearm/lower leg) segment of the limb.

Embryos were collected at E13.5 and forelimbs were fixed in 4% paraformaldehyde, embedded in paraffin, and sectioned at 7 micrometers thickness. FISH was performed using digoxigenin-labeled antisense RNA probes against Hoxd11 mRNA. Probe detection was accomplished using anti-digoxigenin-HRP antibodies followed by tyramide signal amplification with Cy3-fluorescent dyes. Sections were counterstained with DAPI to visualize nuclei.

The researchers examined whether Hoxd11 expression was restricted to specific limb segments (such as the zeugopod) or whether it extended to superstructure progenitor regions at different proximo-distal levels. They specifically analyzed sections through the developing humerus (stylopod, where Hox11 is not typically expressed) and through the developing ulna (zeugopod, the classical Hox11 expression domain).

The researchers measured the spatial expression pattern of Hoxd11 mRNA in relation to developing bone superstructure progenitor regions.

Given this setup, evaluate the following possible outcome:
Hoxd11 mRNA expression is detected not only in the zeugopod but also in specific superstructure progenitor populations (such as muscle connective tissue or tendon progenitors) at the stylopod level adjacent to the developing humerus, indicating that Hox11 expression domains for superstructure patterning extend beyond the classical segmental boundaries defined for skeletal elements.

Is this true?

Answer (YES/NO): NO